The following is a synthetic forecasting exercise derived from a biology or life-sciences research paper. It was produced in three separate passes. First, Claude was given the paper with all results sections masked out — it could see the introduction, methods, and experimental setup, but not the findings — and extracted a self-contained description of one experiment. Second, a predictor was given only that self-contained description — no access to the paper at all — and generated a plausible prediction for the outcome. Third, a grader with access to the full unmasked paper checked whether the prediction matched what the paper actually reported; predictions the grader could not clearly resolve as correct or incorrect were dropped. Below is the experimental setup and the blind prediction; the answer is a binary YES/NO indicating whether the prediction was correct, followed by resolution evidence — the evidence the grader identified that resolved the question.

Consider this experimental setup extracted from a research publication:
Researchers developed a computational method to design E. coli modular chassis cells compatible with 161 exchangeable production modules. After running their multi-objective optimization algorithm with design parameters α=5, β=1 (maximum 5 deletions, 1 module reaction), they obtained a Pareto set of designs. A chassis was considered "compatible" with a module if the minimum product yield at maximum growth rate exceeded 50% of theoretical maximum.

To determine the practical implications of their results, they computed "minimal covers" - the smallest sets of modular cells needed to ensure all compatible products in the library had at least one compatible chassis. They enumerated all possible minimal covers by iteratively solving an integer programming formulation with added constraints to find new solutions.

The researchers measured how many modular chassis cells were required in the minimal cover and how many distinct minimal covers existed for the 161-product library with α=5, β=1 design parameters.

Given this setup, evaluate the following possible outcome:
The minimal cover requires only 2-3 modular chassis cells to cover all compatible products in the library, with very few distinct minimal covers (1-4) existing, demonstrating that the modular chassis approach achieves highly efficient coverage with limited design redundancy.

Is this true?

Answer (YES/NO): NO